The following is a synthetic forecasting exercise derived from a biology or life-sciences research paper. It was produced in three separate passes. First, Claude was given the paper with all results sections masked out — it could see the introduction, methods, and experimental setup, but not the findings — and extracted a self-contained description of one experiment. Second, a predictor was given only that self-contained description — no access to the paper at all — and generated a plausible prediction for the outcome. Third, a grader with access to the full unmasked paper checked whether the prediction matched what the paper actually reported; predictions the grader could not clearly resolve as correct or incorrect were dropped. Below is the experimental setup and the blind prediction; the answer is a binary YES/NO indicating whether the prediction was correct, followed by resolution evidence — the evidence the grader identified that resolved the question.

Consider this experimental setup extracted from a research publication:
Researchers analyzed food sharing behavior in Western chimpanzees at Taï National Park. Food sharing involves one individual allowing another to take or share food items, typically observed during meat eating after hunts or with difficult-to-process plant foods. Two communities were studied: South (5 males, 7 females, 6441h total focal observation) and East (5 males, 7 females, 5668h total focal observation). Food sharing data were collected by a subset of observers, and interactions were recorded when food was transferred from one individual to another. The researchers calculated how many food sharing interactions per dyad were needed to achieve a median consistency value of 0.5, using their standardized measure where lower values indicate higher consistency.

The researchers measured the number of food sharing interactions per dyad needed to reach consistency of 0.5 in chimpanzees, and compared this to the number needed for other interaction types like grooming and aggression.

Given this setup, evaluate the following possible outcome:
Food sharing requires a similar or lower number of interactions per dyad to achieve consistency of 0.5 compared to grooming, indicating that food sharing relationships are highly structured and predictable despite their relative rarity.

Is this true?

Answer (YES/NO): NO